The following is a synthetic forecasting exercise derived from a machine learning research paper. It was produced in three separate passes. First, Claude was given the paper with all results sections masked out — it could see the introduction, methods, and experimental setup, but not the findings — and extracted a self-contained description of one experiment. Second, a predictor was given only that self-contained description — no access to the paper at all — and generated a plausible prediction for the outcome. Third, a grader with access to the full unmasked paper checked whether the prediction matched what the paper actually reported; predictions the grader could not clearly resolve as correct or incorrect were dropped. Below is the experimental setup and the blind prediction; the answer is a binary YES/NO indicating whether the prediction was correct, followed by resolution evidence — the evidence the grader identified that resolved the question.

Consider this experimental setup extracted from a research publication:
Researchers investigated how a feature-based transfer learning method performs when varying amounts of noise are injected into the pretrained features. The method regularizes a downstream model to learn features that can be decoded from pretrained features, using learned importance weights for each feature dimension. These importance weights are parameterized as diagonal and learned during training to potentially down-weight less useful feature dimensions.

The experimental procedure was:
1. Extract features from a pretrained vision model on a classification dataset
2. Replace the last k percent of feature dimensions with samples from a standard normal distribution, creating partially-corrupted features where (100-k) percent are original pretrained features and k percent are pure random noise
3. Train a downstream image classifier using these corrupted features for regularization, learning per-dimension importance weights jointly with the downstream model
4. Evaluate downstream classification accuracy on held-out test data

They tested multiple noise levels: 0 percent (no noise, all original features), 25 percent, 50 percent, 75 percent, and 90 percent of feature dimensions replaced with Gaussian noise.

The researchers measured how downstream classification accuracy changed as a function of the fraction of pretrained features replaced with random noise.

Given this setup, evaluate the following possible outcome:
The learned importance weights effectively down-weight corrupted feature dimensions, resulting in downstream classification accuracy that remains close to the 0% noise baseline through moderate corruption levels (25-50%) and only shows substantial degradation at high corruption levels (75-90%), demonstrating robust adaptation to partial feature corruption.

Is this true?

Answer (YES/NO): NO